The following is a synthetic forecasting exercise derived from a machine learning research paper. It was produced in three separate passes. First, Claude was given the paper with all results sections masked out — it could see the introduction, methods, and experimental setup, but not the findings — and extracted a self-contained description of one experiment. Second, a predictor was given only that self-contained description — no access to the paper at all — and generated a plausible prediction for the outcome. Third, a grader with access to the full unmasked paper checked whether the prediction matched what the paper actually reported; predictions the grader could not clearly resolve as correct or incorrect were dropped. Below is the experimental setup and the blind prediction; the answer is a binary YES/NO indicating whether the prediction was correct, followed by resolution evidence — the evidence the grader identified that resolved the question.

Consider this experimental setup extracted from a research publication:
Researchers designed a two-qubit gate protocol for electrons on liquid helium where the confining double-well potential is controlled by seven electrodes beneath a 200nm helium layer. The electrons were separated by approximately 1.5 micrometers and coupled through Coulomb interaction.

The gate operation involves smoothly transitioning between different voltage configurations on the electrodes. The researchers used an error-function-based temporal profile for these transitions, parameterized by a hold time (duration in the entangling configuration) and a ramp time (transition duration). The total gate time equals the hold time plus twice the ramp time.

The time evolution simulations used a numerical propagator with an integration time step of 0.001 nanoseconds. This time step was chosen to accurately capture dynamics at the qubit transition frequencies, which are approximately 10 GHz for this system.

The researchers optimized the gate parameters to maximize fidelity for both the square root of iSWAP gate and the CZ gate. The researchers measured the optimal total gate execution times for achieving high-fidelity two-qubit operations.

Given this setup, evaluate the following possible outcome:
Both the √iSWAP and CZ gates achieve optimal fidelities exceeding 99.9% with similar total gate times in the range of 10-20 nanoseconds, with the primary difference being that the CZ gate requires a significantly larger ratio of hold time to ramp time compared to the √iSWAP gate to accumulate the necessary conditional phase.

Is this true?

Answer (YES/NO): NO